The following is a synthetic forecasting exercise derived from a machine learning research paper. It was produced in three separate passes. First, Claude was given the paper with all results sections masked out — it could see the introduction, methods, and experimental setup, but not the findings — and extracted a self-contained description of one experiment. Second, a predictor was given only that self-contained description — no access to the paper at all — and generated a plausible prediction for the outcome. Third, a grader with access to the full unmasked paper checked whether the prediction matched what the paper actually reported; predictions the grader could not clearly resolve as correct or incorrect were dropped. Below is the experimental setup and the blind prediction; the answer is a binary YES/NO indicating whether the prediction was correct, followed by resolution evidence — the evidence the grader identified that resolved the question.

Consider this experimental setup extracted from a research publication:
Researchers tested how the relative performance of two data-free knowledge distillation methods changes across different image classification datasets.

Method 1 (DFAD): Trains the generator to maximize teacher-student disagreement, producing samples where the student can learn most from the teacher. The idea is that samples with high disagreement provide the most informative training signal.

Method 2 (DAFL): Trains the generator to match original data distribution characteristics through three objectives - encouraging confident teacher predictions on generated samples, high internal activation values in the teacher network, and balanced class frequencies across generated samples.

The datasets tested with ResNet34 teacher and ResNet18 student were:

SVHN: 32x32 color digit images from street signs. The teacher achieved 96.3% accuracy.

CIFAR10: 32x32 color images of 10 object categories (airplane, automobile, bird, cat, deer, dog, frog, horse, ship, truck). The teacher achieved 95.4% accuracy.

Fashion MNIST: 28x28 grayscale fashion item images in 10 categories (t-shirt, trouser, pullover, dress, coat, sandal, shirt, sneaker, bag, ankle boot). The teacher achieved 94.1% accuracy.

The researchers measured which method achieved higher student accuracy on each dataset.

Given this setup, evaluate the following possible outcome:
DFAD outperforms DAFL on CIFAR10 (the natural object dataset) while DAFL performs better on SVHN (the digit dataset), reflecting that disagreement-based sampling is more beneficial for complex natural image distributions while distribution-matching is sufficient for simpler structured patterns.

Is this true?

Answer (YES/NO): NO